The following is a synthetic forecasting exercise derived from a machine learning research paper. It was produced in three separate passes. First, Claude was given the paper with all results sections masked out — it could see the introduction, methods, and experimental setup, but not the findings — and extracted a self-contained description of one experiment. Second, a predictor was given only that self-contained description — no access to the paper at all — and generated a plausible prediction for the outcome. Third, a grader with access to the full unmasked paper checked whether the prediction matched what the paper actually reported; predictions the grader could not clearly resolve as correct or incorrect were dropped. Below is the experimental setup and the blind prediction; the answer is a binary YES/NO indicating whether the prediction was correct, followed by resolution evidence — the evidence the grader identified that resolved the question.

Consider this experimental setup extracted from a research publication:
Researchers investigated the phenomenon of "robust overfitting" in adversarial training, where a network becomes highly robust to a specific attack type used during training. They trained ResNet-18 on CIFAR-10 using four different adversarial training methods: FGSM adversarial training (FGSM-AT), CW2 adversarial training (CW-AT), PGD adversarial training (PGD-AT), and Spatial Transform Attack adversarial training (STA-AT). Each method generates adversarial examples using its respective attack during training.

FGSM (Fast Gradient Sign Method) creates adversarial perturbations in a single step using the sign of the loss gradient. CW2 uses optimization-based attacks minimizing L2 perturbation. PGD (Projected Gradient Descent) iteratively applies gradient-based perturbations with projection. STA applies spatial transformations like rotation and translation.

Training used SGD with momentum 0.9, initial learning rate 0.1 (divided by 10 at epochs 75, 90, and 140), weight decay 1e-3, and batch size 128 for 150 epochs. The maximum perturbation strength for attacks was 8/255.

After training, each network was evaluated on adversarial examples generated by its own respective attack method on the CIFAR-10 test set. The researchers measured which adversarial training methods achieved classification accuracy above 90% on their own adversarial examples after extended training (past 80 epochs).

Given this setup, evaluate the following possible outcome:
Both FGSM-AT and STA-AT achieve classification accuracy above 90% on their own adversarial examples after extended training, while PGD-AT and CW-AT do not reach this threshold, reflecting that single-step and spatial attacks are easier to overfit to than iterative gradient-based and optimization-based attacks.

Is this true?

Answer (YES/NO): NO